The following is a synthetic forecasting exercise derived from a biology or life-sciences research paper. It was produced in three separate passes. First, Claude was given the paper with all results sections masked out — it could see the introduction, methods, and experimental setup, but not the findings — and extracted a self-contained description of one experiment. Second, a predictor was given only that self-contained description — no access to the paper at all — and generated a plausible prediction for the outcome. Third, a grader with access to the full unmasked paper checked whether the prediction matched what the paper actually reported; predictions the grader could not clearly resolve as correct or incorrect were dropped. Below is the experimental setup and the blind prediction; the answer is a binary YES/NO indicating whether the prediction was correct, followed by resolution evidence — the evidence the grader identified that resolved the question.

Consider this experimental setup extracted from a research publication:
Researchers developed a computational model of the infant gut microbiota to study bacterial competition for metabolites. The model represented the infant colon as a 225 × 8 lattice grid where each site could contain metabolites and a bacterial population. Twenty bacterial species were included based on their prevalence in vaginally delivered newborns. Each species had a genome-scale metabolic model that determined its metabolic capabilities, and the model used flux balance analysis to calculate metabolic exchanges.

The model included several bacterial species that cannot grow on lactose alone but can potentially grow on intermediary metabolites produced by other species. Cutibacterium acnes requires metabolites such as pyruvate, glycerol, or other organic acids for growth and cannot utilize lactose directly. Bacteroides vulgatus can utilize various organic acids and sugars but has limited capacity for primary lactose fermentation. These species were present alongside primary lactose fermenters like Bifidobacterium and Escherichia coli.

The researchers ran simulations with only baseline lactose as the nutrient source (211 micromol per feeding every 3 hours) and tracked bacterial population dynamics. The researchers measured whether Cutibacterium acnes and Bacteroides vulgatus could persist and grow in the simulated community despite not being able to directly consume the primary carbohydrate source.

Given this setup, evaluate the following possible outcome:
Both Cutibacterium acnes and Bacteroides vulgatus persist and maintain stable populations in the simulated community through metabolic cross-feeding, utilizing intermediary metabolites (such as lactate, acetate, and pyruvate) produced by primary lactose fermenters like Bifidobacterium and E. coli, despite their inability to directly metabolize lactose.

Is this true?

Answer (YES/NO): NO